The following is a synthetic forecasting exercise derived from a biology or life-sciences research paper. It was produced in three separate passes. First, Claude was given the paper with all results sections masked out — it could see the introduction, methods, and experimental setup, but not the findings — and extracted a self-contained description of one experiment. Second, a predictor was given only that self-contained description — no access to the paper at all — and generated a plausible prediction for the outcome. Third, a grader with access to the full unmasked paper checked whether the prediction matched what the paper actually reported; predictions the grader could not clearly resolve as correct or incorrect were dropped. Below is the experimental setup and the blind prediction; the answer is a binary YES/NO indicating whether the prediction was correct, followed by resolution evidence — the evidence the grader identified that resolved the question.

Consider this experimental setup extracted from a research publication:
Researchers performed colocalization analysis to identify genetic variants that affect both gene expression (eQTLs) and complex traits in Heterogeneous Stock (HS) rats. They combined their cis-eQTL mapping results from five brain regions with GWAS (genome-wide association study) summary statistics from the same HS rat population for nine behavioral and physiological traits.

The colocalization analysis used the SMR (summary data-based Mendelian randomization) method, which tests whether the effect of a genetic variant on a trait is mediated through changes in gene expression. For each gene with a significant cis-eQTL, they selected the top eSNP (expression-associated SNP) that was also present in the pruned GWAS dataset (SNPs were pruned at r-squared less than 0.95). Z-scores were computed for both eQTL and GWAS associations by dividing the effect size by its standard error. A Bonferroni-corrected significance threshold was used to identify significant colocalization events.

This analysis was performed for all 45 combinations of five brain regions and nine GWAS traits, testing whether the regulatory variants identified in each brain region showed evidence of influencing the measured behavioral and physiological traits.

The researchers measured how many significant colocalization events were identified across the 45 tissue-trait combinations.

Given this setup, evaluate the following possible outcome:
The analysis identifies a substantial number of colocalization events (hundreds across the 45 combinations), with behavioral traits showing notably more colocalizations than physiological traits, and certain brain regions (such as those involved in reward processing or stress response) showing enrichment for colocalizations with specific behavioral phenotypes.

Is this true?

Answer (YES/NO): NO